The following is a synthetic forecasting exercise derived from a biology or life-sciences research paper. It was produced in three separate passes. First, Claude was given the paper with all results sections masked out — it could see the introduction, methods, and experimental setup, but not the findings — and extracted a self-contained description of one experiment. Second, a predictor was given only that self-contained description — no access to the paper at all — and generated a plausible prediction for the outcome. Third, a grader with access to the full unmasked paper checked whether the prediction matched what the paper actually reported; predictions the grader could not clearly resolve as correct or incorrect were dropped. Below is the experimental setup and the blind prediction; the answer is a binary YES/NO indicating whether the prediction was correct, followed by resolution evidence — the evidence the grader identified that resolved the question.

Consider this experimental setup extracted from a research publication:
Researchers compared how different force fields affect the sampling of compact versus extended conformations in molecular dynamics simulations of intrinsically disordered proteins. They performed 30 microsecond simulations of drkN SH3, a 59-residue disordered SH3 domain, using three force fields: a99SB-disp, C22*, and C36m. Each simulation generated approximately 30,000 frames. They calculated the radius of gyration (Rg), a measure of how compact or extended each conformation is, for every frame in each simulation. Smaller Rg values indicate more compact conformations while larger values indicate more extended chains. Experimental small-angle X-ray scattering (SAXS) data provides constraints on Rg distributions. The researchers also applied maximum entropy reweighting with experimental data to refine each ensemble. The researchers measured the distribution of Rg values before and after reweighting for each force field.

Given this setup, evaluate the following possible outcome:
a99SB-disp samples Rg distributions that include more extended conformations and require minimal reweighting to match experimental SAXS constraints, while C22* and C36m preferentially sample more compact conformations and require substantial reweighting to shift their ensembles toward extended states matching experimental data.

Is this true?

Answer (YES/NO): YES